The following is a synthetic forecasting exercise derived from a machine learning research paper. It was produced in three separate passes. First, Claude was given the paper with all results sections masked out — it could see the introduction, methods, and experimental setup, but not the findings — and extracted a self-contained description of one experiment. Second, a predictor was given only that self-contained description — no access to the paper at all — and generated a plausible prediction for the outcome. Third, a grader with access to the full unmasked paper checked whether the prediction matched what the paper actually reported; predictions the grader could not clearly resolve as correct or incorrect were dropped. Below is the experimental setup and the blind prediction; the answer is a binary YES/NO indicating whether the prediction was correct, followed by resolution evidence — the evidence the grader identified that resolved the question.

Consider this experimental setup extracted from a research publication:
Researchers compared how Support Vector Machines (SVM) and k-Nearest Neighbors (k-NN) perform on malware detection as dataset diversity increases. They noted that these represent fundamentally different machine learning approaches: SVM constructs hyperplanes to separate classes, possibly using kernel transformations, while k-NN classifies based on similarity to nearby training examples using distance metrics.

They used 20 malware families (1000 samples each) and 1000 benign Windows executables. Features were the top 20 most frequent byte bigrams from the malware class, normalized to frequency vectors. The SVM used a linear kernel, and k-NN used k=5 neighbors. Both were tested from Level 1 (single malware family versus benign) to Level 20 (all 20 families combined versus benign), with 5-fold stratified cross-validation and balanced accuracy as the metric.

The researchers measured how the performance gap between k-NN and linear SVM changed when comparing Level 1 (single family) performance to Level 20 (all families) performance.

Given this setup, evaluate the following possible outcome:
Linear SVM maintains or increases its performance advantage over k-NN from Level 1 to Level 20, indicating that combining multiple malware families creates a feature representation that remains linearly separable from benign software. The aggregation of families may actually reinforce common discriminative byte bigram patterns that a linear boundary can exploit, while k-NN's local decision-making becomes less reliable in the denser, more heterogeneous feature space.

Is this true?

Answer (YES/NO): NO